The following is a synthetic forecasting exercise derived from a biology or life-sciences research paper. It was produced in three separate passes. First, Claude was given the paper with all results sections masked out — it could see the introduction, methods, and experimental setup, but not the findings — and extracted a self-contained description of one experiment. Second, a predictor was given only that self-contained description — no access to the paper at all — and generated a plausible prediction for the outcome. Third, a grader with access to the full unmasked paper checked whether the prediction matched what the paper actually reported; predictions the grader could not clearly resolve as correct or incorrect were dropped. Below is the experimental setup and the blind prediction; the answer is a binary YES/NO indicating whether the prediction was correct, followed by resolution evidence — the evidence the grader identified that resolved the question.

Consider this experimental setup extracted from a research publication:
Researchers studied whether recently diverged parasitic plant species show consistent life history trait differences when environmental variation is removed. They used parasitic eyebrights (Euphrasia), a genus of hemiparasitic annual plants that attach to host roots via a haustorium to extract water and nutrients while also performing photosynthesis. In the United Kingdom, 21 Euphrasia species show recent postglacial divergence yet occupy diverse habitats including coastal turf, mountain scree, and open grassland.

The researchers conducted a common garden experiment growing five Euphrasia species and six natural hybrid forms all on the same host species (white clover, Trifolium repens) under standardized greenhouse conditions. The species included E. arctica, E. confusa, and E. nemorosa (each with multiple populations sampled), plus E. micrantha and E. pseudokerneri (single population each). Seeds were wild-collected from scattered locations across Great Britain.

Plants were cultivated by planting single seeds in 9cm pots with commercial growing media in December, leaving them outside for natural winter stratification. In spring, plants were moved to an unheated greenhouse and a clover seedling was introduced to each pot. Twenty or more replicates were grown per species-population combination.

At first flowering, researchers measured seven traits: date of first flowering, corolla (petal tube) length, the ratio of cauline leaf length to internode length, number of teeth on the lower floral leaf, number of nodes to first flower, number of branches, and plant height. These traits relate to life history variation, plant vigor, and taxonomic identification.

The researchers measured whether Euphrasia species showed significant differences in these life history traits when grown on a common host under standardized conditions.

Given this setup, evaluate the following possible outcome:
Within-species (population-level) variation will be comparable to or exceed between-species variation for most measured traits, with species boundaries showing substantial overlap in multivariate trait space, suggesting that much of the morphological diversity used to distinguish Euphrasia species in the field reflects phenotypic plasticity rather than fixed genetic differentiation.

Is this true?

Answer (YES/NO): NO